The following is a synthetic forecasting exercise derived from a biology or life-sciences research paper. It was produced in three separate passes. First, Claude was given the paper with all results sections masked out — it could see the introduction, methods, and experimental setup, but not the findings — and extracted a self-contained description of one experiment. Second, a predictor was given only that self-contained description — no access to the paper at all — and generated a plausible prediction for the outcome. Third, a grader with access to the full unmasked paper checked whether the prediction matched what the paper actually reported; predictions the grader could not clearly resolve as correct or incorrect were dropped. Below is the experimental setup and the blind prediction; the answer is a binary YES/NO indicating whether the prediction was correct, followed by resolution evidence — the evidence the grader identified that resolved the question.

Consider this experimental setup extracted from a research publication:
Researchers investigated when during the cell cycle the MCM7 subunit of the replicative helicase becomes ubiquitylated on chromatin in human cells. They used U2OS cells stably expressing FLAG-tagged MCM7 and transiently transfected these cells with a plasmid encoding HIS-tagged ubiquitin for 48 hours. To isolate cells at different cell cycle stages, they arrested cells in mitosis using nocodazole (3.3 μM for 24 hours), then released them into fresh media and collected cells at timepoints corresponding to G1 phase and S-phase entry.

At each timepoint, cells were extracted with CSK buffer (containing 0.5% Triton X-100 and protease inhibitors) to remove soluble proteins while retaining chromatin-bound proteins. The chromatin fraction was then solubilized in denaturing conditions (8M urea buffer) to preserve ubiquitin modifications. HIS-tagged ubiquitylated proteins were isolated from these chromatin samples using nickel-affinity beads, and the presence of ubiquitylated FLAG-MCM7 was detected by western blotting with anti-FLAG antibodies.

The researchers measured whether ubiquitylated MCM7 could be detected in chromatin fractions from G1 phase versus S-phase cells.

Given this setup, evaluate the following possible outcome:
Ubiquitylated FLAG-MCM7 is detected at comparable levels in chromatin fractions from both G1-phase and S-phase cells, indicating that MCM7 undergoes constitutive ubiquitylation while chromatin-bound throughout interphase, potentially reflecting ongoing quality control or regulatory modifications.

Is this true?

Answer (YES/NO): NO